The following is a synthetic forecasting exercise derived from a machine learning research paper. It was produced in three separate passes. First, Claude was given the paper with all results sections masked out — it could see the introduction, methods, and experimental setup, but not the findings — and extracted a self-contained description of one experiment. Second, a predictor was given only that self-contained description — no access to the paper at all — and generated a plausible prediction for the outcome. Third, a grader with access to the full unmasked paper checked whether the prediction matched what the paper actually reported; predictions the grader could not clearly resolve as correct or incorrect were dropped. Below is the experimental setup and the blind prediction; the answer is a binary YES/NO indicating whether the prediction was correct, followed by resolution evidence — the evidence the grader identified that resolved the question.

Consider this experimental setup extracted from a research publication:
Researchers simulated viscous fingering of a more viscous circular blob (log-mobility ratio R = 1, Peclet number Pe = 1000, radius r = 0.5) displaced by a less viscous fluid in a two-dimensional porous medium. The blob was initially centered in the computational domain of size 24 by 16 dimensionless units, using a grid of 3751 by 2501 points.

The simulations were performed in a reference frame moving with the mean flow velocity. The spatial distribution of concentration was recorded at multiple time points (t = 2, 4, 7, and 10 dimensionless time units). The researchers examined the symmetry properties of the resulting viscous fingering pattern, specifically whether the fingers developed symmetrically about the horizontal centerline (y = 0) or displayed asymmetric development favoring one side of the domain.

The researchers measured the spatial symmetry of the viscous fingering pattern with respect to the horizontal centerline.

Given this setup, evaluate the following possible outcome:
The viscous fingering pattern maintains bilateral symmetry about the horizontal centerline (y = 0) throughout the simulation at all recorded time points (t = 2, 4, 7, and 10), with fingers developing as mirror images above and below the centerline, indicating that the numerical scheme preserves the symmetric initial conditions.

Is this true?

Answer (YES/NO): YES